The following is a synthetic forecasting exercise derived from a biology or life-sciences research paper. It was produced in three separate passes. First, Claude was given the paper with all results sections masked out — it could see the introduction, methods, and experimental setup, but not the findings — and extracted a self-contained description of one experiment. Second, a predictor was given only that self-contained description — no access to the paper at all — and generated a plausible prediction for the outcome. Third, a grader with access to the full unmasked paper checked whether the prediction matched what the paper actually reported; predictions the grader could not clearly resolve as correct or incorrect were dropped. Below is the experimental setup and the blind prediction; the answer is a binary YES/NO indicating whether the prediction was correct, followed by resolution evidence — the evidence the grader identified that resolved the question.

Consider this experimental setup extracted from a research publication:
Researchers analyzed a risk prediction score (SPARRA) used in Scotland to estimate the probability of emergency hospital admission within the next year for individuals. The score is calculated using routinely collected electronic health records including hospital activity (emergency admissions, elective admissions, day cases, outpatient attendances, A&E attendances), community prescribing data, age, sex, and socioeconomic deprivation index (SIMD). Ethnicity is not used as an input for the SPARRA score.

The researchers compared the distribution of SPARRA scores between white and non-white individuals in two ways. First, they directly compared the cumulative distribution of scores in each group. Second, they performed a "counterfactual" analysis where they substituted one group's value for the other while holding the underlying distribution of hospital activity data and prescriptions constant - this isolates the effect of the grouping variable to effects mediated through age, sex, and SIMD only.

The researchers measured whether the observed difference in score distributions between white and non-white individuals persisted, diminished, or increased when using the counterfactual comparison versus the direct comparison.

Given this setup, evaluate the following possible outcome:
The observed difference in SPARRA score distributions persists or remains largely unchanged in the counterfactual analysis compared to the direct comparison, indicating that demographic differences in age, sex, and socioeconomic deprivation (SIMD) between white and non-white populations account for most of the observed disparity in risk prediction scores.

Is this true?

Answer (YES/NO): NO